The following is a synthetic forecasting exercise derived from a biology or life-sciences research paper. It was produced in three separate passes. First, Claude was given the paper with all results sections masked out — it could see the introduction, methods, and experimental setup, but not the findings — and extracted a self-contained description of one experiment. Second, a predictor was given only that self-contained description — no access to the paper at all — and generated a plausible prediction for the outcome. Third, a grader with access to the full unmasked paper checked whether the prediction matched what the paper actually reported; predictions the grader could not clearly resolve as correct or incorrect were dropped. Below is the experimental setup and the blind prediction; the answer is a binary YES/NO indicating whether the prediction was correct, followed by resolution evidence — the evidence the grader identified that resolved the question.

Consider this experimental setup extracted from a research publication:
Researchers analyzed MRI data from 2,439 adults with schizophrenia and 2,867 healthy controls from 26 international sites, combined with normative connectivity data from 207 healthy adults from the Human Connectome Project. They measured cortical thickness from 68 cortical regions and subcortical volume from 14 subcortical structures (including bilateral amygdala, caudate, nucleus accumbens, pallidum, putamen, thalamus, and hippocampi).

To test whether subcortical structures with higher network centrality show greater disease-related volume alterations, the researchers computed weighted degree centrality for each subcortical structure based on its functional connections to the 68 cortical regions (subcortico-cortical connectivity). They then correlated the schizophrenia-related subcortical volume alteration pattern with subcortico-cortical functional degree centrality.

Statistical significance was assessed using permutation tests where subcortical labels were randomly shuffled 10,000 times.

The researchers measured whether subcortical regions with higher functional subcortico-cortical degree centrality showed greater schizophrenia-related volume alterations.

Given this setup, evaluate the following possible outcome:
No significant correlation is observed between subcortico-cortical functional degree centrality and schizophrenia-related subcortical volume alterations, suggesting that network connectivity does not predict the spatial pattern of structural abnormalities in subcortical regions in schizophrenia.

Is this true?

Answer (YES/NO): YES